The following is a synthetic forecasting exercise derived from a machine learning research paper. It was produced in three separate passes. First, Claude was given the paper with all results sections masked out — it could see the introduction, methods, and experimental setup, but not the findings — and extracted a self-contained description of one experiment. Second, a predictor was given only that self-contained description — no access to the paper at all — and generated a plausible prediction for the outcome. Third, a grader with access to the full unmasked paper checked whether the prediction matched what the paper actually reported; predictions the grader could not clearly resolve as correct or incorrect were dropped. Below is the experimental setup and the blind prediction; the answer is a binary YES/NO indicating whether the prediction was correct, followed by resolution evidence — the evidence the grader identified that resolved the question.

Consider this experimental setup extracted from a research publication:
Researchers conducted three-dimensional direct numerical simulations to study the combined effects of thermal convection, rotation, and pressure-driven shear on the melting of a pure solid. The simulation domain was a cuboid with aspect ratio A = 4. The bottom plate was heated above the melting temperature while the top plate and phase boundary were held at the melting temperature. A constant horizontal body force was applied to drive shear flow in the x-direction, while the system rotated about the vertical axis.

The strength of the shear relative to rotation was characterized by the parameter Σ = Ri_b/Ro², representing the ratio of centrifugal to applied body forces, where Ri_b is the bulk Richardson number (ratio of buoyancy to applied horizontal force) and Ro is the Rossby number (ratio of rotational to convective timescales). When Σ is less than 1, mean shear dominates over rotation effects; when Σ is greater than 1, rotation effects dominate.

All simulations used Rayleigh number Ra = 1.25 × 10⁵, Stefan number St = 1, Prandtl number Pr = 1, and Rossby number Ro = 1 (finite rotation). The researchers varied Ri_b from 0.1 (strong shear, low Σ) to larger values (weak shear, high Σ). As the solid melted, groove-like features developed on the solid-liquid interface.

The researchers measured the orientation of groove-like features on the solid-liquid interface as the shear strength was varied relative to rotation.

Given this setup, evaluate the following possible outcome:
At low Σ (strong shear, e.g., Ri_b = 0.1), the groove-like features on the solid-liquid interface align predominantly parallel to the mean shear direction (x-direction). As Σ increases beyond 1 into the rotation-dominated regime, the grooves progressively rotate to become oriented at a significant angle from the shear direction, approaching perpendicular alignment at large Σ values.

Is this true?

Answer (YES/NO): NO